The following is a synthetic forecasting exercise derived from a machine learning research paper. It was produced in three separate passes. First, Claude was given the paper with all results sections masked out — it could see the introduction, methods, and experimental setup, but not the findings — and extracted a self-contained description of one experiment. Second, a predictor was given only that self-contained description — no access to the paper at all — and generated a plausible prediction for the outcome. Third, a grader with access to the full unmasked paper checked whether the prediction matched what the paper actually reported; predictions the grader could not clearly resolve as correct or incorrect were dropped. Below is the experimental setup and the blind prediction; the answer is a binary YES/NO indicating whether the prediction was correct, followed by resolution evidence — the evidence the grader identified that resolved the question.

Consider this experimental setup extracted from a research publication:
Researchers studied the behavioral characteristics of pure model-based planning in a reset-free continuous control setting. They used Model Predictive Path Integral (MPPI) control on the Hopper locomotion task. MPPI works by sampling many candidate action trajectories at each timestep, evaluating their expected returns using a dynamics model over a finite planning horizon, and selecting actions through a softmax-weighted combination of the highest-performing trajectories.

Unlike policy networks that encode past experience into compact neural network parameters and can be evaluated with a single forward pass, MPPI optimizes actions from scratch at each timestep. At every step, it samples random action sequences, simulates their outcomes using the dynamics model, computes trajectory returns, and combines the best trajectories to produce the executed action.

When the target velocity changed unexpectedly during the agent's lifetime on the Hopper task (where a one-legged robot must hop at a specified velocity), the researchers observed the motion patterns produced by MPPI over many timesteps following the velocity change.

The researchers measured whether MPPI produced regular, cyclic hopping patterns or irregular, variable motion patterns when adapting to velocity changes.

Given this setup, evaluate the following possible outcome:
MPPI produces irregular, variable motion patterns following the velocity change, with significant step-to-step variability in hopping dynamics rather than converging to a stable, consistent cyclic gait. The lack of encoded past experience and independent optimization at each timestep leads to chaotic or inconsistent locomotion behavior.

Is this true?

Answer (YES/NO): YES